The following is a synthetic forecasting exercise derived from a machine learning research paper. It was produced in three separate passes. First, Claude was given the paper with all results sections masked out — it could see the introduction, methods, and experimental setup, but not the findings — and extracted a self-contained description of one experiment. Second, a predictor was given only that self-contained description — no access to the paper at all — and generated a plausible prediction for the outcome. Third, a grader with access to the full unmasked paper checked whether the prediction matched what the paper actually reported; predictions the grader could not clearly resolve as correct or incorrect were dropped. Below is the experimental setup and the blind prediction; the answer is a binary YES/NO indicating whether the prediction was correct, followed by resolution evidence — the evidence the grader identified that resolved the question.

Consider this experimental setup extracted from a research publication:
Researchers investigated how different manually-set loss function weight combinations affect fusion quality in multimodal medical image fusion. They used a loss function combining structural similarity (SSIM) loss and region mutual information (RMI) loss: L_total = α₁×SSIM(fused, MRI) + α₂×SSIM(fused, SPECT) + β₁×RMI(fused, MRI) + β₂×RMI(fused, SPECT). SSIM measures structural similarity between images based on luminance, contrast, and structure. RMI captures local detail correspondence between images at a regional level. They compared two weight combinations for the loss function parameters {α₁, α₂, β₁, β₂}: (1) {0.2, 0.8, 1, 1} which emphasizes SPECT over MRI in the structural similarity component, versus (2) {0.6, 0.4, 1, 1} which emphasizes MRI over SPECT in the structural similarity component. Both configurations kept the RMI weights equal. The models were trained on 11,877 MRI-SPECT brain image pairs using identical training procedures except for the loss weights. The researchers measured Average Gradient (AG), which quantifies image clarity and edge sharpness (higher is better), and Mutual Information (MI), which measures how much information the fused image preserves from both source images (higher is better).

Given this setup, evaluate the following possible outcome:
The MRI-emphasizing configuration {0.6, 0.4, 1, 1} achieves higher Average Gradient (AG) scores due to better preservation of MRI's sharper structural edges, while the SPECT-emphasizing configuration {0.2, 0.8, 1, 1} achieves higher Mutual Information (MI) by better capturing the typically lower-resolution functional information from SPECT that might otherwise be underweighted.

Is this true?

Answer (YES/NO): NO